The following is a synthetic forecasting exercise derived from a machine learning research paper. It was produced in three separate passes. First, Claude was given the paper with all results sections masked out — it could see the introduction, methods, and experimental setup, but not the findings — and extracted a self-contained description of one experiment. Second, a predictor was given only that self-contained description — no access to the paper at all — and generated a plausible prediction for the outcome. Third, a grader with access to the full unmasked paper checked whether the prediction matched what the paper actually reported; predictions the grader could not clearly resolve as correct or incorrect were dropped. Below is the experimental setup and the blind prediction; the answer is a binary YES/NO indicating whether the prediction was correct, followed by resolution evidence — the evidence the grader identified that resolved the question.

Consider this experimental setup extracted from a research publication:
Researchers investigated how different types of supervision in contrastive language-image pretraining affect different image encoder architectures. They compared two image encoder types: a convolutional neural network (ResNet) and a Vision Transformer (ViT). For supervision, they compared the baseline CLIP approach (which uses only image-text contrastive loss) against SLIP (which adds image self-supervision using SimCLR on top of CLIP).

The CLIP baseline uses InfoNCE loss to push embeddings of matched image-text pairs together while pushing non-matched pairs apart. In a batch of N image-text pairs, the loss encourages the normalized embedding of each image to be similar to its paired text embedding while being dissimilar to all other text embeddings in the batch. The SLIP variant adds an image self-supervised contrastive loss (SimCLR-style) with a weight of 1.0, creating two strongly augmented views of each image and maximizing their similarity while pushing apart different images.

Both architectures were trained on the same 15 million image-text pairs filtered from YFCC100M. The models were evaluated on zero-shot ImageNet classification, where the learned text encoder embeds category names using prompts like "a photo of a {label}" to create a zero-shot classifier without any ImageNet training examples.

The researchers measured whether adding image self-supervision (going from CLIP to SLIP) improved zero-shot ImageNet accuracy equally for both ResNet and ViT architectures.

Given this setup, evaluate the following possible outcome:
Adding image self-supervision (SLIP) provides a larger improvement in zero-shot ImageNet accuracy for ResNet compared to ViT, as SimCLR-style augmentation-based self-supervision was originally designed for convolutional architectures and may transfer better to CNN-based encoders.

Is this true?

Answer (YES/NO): NO